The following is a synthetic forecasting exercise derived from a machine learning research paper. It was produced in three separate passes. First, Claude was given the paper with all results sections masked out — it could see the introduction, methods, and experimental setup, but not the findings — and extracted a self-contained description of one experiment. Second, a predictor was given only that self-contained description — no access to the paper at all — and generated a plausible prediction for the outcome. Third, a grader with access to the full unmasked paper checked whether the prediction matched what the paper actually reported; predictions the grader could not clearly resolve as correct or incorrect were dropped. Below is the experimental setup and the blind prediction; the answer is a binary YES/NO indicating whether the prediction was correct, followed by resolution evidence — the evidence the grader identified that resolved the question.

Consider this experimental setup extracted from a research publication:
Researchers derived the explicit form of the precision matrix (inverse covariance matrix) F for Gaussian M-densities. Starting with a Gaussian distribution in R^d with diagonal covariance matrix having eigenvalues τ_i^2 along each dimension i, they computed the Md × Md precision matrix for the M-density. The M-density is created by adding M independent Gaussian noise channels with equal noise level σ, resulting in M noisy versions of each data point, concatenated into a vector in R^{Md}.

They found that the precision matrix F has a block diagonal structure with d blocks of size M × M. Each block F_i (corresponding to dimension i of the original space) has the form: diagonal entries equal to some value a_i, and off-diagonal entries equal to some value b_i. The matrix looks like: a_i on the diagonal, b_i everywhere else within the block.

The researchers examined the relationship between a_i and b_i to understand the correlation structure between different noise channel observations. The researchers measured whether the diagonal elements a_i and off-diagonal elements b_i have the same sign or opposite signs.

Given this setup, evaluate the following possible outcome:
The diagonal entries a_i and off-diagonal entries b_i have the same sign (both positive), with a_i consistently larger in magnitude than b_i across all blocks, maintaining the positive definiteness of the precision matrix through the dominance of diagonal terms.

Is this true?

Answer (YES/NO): NO